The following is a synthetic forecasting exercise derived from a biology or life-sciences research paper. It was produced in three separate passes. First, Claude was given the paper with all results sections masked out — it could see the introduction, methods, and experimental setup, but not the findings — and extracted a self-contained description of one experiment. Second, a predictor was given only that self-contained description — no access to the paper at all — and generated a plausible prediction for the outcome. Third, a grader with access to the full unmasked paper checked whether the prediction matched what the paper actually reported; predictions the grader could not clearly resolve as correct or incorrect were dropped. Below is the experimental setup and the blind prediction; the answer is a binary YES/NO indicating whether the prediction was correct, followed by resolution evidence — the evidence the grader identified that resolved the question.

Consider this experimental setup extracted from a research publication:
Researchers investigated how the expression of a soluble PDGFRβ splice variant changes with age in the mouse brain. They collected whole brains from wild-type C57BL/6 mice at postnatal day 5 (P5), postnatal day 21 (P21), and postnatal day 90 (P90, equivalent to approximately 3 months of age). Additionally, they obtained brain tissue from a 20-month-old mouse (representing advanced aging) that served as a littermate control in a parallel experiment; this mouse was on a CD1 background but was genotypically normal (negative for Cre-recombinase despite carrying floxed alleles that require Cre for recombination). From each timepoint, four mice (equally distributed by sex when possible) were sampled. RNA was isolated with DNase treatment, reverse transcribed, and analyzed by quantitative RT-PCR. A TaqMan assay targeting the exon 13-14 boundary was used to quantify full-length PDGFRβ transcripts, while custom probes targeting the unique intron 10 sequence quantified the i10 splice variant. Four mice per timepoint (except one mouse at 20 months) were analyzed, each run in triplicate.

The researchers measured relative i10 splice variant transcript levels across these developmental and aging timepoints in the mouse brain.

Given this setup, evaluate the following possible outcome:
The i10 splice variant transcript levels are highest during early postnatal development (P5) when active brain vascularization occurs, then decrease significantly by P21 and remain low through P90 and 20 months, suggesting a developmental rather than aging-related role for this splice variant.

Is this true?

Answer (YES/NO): NO